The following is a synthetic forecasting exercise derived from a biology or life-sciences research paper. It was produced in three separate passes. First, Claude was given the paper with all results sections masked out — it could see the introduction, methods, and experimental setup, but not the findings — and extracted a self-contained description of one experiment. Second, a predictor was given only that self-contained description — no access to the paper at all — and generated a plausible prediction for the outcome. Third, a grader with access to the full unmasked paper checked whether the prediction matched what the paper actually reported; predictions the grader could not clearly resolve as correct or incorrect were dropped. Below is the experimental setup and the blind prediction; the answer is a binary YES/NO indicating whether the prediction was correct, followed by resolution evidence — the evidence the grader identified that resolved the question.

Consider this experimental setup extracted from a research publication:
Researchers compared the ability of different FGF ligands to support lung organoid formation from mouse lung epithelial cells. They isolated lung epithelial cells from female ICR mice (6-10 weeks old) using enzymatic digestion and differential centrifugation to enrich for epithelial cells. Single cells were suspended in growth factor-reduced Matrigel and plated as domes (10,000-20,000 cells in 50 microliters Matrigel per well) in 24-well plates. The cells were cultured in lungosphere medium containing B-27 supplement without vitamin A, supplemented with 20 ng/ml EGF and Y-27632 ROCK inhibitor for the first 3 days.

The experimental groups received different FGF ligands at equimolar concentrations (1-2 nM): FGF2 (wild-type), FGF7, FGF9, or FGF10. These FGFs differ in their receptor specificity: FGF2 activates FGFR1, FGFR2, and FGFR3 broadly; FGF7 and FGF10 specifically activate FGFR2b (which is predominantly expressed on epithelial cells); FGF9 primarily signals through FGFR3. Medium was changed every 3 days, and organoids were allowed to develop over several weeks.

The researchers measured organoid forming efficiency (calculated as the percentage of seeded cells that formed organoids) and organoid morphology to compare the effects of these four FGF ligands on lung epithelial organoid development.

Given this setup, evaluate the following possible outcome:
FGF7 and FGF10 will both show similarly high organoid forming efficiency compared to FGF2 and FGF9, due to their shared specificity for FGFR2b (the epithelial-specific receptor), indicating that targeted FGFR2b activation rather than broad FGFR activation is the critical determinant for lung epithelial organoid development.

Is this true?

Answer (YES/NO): NO